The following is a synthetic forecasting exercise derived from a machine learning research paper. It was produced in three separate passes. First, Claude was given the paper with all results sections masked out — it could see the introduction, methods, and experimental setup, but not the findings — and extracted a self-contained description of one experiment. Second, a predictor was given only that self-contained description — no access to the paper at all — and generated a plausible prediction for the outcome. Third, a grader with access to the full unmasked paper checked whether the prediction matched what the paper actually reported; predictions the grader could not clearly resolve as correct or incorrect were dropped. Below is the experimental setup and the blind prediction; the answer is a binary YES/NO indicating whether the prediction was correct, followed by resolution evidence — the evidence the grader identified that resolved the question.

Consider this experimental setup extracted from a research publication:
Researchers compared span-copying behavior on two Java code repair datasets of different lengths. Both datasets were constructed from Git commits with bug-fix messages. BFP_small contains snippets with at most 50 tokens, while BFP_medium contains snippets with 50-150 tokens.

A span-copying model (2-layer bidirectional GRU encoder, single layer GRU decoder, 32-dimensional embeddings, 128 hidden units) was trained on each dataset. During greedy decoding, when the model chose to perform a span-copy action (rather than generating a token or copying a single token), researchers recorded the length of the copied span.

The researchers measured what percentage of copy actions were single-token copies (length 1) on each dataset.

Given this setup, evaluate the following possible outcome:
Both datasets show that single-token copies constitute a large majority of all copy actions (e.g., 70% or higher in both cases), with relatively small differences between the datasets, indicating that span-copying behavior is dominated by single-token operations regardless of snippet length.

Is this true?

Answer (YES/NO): NO